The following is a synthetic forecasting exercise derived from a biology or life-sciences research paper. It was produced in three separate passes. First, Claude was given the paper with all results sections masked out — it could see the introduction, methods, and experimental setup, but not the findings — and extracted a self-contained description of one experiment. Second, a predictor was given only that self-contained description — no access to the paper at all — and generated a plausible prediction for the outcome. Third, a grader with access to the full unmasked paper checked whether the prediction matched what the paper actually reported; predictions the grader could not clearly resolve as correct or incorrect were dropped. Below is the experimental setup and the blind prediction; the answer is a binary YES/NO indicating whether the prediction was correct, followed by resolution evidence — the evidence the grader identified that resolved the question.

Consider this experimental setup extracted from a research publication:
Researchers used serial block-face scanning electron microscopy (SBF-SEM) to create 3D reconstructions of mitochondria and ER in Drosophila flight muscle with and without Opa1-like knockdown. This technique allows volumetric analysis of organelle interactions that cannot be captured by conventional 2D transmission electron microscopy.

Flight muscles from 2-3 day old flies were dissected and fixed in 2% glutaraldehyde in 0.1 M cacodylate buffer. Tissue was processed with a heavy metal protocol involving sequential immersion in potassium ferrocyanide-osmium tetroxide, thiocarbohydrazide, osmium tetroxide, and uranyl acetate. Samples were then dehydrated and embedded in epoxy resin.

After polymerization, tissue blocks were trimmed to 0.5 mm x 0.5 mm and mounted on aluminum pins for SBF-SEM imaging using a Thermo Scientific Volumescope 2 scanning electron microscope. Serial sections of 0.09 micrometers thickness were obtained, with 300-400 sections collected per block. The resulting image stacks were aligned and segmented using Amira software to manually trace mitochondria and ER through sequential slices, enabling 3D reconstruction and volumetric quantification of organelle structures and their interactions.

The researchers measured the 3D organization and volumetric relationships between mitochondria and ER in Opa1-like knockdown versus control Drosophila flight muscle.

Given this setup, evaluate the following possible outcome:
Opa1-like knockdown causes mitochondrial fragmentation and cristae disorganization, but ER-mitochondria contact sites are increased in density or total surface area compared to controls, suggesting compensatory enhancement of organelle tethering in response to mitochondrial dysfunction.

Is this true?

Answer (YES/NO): YES